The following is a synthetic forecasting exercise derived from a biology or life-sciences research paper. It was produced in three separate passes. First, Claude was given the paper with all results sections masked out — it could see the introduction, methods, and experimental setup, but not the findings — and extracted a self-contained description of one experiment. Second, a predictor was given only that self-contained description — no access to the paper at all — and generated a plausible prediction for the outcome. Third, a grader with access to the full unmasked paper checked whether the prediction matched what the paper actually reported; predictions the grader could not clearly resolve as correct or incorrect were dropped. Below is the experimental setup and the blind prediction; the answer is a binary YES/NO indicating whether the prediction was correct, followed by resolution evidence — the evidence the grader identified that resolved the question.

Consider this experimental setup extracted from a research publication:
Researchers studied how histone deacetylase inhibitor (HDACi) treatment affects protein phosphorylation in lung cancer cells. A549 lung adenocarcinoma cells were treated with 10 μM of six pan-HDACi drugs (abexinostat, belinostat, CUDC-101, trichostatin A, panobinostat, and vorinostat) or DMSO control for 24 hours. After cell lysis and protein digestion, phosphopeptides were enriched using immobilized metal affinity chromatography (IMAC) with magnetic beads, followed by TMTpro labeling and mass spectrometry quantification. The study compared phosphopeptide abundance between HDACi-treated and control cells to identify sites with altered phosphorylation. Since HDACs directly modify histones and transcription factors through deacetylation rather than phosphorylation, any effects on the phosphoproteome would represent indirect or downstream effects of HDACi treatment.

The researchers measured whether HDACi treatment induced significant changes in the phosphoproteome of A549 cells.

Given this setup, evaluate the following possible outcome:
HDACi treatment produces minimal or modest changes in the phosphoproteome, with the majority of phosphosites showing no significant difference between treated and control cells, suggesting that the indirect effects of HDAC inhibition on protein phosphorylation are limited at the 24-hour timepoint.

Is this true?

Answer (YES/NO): NO